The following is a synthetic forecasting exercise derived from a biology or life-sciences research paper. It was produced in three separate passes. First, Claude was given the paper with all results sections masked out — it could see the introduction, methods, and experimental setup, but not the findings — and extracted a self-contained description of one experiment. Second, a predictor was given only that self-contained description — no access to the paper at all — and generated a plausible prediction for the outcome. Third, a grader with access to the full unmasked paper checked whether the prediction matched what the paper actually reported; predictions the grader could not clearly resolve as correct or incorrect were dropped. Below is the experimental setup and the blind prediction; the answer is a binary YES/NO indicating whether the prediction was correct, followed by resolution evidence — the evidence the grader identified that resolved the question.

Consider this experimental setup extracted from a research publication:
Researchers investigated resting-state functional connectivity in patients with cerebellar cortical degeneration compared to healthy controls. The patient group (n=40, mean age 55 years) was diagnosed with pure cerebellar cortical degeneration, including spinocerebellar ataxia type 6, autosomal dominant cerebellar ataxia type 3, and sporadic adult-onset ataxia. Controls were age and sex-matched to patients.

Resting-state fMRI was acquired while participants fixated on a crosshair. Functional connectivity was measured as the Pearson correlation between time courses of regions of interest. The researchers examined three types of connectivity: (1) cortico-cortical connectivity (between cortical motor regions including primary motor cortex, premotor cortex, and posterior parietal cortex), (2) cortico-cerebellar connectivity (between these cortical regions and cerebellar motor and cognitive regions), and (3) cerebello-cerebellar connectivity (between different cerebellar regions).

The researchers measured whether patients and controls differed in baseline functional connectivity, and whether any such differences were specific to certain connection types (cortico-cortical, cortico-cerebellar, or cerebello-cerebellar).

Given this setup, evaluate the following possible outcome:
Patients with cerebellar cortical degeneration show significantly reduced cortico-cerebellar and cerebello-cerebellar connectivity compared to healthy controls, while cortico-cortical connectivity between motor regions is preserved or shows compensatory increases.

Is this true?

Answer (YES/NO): YES